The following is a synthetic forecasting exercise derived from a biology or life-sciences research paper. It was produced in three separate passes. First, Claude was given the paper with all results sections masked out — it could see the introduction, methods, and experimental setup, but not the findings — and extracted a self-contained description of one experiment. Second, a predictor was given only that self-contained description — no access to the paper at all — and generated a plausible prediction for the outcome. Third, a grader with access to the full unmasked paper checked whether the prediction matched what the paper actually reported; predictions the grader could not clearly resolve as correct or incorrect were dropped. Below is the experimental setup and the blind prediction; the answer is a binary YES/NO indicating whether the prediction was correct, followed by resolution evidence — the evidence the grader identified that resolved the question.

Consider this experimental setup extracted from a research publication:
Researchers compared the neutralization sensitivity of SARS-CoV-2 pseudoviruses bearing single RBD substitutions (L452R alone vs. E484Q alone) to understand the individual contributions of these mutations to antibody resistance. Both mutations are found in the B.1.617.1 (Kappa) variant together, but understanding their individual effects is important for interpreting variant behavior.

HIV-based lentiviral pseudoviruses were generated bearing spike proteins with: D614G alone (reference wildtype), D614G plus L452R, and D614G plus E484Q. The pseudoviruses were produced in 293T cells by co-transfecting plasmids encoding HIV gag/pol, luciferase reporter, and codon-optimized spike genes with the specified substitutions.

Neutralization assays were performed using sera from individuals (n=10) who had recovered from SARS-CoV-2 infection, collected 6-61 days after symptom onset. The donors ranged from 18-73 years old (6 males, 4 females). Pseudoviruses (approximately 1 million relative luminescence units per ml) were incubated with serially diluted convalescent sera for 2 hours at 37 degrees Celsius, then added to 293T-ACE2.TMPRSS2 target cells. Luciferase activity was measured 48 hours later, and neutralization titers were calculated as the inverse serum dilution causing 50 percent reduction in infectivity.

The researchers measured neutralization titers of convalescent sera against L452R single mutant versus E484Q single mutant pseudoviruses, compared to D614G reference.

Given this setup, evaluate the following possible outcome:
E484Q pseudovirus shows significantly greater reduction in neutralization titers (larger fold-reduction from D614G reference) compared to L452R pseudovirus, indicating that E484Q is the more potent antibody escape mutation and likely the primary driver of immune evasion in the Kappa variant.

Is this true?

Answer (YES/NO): YES